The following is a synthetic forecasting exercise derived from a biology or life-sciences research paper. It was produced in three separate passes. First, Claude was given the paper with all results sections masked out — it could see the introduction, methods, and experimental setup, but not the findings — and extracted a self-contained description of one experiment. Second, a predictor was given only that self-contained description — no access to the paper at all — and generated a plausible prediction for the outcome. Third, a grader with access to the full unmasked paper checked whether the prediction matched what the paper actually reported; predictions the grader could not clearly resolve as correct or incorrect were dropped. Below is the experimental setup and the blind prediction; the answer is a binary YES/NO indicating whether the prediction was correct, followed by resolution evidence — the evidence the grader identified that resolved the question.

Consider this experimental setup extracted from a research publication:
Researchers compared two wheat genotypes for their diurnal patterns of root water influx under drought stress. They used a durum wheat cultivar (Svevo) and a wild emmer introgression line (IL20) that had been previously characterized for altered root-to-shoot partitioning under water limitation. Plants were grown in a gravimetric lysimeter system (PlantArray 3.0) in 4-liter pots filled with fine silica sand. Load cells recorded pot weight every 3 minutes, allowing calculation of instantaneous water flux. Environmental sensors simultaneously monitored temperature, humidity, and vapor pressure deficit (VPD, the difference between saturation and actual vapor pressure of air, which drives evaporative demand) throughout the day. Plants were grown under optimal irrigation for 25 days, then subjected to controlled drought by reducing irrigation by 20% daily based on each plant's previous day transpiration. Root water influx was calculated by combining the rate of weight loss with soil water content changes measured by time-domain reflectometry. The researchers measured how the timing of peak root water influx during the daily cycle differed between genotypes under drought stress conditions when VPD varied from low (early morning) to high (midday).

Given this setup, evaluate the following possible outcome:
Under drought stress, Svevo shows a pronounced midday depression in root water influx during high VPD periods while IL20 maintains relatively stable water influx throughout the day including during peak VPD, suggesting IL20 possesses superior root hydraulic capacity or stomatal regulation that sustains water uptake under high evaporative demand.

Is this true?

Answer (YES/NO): NO